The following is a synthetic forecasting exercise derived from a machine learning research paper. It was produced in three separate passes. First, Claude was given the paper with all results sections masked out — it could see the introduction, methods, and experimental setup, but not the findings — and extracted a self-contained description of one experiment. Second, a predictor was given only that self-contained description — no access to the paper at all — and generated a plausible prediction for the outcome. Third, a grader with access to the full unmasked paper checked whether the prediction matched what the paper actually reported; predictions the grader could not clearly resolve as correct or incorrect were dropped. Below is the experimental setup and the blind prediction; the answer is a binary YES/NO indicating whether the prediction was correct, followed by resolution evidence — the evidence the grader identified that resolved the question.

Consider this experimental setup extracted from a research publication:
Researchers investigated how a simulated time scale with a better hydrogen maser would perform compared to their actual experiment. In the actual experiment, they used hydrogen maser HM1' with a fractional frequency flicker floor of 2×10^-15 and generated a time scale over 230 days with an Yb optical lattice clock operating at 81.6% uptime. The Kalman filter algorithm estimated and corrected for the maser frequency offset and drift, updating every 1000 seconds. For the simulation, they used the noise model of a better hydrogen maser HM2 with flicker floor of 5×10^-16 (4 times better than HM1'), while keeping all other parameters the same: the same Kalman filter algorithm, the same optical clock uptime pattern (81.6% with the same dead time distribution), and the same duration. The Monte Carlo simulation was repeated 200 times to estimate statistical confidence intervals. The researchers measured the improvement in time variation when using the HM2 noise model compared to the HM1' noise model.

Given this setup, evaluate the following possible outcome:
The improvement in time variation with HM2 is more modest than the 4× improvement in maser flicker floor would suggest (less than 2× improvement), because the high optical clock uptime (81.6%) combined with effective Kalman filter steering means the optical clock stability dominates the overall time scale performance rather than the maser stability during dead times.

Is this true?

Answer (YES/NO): NO